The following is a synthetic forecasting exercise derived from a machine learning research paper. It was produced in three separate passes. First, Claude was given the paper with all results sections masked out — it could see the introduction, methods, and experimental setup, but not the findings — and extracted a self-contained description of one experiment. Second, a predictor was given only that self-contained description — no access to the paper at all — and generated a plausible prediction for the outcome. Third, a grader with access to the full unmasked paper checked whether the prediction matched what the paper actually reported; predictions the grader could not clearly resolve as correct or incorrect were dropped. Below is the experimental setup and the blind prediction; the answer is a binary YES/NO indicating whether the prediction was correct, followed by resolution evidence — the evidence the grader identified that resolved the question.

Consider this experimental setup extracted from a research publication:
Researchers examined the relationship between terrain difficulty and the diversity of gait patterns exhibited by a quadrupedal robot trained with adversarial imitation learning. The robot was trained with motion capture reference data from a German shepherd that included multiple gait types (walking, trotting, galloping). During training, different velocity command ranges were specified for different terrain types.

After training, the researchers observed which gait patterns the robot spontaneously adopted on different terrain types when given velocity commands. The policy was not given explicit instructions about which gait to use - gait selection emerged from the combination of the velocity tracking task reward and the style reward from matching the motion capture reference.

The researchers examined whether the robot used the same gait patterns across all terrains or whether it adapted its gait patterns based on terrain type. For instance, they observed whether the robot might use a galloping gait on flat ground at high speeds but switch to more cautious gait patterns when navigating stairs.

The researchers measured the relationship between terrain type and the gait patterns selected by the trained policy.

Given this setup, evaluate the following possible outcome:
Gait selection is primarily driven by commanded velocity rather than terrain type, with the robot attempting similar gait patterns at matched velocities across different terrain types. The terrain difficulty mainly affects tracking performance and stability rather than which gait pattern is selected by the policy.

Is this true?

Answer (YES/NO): NO